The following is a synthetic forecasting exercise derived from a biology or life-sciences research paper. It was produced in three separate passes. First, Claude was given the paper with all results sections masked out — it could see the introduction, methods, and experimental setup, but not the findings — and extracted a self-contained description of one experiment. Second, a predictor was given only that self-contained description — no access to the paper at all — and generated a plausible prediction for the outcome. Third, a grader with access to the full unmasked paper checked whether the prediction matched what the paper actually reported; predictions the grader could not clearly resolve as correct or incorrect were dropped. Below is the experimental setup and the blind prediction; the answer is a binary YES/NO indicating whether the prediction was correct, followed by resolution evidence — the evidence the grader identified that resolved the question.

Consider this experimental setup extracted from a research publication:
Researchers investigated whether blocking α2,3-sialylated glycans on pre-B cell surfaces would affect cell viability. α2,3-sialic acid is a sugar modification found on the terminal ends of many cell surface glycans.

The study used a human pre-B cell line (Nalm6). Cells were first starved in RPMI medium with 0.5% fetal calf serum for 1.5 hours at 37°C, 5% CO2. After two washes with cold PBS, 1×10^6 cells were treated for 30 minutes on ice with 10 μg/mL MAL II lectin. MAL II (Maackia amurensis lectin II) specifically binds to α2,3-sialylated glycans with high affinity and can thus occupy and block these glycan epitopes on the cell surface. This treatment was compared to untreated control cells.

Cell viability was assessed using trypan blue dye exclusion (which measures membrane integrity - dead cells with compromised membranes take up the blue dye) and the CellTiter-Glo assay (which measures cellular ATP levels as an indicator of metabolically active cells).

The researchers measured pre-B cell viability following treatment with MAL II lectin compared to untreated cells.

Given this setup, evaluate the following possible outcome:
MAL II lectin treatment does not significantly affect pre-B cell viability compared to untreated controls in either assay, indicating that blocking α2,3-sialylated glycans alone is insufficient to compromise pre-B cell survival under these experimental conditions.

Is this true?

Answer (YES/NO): NO